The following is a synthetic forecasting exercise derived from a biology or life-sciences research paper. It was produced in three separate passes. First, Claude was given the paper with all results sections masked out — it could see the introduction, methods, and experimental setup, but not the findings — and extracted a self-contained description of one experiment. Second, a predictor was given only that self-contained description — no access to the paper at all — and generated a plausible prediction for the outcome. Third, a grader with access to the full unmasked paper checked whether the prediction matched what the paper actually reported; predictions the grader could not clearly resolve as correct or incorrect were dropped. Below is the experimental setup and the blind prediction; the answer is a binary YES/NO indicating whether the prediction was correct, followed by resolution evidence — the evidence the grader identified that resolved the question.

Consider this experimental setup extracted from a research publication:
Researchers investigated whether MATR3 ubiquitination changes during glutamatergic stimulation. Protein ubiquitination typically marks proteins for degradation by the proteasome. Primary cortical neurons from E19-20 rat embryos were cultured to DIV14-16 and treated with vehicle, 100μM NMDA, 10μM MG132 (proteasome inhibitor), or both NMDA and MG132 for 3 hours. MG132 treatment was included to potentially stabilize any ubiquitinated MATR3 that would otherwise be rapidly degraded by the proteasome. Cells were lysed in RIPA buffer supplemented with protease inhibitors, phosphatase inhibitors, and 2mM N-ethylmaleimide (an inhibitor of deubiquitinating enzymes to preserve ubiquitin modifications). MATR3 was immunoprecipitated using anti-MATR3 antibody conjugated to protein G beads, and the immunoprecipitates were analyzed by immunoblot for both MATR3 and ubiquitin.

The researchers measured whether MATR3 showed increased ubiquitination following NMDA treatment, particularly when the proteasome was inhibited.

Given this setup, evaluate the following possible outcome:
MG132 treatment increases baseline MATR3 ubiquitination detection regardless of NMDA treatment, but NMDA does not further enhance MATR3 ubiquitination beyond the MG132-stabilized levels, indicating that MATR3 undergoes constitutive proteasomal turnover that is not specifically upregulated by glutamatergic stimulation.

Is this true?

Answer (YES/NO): NO